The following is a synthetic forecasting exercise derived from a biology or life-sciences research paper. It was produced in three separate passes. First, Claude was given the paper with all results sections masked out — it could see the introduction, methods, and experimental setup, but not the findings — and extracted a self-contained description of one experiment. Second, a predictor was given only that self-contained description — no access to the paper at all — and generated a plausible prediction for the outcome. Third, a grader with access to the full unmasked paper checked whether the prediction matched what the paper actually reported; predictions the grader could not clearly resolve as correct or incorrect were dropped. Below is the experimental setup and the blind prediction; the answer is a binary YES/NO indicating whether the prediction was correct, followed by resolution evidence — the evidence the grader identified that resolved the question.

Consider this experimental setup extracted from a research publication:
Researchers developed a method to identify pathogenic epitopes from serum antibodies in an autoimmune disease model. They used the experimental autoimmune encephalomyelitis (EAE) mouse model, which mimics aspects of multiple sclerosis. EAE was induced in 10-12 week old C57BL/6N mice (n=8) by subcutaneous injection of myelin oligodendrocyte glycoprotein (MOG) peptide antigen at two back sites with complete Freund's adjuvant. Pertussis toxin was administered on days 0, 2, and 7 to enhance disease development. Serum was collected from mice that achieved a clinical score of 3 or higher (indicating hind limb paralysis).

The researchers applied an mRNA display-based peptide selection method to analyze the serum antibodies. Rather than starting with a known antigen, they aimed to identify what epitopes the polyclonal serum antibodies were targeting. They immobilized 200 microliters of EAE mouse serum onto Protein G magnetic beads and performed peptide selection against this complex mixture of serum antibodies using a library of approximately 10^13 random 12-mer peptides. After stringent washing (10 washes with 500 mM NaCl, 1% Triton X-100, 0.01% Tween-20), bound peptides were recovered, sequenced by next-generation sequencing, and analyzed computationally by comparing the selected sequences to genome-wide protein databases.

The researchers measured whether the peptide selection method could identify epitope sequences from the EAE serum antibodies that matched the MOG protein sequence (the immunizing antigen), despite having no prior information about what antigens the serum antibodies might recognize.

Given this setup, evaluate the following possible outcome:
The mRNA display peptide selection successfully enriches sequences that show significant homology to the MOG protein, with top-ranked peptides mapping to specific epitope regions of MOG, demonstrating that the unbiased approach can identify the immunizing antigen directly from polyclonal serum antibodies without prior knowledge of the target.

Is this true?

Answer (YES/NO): YES